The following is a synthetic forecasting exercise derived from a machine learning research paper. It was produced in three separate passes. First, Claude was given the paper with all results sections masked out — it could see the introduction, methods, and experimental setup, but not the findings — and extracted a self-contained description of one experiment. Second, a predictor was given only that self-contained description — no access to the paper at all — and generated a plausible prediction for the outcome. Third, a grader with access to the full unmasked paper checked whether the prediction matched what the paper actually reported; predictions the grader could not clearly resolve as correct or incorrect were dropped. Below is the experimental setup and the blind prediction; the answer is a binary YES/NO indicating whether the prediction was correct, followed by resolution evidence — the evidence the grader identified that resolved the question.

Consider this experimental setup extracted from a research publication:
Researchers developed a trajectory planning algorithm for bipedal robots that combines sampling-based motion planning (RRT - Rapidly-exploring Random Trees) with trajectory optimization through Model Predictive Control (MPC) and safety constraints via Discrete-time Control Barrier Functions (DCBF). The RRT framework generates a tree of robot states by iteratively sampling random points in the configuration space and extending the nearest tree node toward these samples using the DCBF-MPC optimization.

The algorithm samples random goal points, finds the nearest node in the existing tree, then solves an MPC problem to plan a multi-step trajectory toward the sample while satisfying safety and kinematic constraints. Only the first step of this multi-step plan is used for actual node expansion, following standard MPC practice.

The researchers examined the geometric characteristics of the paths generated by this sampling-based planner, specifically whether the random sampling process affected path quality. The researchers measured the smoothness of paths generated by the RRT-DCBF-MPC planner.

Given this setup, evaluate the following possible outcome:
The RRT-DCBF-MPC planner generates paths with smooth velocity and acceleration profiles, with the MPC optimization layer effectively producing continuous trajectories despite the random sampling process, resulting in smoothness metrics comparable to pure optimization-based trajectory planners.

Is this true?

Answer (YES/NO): NO